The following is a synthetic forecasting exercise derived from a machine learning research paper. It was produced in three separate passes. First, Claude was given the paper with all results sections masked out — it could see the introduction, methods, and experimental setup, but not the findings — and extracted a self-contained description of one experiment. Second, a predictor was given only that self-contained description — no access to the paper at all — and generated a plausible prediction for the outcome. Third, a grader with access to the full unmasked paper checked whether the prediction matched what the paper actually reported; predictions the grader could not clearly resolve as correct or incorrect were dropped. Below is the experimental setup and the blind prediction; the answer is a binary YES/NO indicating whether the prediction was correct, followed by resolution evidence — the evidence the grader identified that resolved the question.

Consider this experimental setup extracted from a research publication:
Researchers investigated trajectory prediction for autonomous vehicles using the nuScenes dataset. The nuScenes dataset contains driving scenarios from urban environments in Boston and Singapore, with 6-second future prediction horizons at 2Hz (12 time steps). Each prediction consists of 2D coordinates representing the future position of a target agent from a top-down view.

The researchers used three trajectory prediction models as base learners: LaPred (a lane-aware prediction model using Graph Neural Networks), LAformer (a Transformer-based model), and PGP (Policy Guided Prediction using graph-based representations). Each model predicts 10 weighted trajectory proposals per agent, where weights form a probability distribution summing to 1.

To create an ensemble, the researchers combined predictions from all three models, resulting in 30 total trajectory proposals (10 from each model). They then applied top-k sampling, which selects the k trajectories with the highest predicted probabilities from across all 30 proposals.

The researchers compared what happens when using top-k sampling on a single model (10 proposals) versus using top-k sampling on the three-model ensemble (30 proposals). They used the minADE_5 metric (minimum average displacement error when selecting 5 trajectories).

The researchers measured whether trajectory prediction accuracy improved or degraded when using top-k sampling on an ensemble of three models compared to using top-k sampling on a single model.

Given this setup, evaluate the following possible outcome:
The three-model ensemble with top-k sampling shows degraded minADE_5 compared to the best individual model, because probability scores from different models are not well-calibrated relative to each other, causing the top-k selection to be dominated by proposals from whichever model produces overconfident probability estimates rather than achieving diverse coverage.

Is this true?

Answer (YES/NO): YES